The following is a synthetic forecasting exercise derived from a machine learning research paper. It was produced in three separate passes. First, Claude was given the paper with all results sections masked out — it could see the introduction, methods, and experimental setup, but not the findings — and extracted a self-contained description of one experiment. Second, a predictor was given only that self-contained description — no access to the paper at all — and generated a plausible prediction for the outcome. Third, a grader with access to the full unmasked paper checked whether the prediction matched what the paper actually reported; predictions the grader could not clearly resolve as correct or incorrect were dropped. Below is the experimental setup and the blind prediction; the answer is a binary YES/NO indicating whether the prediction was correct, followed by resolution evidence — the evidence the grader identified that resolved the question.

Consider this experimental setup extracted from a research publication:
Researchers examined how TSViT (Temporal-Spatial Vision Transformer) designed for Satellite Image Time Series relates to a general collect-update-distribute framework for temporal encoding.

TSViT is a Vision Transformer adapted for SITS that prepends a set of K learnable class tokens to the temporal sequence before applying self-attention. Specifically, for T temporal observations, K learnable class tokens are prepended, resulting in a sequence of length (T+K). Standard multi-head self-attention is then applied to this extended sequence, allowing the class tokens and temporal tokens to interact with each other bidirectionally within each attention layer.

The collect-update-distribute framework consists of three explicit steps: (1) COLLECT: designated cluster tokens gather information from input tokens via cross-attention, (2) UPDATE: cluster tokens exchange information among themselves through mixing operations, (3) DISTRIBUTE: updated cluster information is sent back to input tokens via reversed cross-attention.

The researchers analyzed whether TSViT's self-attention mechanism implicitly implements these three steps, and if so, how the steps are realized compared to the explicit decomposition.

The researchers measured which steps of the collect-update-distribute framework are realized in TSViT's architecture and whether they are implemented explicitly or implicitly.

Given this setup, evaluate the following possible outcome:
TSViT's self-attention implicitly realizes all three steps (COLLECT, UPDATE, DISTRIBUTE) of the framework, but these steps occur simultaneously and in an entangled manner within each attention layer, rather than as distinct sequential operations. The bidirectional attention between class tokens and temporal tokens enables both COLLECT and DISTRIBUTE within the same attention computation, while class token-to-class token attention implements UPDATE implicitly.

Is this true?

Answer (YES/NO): YES